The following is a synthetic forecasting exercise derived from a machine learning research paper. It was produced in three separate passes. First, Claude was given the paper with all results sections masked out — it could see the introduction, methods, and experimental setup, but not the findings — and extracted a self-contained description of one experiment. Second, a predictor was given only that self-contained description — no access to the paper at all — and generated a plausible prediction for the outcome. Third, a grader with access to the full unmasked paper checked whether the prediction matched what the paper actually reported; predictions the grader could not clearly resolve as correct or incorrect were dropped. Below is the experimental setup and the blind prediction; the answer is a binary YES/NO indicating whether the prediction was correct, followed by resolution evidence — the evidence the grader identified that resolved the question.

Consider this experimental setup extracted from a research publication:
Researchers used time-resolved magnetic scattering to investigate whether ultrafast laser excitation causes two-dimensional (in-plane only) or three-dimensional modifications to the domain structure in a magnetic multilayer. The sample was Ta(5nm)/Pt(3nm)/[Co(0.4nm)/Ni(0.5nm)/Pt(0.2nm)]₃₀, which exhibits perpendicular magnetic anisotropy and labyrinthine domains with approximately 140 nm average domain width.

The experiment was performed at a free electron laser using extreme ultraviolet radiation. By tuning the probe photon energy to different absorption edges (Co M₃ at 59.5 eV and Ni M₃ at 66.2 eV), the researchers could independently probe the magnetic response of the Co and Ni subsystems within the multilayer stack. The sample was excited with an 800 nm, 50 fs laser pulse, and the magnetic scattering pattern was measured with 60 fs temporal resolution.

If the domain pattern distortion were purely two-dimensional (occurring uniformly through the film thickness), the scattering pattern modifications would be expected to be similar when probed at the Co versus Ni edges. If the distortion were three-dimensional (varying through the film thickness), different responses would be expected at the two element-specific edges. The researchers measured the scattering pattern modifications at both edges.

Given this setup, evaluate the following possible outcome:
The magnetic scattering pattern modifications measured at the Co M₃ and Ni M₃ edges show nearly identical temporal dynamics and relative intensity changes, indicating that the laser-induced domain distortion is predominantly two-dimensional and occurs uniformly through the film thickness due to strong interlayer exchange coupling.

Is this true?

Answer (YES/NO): NO